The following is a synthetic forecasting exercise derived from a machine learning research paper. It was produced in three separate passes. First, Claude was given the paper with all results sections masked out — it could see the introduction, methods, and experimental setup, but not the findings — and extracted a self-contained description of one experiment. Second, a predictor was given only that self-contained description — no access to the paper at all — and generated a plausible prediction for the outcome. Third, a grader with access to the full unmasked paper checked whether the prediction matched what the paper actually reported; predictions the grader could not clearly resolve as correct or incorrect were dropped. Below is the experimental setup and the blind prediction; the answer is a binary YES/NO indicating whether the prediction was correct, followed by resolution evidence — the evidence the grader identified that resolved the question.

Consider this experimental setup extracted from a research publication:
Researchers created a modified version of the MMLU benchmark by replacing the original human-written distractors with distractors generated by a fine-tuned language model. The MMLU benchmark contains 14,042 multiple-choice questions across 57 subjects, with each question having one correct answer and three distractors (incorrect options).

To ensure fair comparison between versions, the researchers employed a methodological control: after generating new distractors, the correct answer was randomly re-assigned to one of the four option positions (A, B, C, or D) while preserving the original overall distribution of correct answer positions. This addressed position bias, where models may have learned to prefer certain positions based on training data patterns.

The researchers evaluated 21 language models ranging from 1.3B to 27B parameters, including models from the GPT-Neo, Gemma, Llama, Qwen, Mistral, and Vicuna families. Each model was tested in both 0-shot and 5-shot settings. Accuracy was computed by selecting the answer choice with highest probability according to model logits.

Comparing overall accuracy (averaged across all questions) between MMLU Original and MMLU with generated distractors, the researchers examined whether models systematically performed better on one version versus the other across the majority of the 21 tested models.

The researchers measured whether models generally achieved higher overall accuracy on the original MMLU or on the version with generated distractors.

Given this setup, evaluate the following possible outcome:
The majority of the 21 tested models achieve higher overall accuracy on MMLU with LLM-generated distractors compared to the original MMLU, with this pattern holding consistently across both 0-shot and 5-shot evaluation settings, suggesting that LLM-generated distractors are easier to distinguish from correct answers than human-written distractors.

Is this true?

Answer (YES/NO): NO